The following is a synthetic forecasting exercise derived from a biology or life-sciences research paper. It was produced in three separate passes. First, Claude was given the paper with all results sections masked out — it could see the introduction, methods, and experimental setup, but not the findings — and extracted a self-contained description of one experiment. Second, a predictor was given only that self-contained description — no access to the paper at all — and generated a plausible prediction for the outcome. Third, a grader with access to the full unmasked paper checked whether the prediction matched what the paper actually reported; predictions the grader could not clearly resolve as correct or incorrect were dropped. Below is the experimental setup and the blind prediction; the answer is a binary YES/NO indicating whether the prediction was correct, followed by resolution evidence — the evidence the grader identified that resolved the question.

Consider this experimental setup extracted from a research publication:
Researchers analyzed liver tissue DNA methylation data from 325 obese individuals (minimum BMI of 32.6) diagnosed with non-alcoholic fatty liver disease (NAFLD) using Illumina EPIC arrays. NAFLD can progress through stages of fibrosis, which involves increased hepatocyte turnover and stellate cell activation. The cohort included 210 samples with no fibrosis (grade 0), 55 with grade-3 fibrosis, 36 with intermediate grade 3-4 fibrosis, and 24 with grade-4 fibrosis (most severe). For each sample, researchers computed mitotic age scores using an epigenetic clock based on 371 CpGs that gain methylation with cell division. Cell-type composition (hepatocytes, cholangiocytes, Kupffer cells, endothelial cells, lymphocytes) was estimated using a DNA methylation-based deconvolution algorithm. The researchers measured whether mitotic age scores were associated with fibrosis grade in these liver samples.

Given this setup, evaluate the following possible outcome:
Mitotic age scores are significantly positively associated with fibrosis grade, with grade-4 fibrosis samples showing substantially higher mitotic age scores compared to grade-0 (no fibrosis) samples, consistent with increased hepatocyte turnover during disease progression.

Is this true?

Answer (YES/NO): YES